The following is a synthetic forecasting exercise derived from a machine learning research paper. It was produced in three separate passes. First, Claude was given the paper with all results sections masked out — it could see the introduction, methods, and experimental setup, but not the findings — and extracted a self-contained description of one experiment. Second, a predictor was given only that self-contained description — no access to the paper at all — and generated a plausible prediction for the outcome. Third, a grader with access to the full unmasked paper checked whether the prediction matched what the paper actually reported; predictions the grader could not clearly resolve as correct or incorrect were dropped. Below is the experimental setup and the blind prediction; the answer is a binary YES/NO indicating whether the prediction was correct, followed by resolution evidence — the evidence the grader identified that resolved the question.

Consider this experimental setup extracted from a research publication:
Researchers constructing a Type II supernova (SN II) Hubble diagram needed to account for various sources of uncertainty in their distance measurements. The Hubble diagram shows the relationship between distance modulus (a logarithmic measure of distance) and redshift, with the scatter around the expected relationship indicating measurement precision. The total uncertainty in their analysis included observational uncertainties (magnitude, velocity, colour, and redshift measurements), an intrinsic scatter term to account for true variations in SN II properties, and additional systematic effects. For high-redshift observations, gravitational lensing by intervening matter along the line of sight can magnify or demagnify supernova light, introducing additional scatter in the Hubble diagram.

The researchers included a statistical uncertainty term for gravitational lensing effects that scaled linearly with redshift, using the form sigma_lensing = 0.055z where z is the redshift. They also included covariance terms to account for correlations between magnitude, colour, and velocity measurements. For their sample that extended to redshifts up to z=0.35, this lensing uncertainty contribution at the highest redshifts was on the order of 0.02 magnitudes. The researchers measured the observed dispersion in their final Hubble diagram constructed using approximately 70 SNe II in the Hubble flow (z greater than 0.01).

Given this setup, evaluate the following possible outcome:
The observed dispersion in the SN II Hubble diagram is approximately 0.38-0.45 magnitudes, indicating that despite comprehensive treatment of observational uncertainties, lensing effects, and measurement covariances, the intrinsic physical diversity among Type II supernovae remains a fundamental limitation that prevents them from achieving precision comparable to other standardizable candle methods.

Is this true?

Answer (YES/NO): NO